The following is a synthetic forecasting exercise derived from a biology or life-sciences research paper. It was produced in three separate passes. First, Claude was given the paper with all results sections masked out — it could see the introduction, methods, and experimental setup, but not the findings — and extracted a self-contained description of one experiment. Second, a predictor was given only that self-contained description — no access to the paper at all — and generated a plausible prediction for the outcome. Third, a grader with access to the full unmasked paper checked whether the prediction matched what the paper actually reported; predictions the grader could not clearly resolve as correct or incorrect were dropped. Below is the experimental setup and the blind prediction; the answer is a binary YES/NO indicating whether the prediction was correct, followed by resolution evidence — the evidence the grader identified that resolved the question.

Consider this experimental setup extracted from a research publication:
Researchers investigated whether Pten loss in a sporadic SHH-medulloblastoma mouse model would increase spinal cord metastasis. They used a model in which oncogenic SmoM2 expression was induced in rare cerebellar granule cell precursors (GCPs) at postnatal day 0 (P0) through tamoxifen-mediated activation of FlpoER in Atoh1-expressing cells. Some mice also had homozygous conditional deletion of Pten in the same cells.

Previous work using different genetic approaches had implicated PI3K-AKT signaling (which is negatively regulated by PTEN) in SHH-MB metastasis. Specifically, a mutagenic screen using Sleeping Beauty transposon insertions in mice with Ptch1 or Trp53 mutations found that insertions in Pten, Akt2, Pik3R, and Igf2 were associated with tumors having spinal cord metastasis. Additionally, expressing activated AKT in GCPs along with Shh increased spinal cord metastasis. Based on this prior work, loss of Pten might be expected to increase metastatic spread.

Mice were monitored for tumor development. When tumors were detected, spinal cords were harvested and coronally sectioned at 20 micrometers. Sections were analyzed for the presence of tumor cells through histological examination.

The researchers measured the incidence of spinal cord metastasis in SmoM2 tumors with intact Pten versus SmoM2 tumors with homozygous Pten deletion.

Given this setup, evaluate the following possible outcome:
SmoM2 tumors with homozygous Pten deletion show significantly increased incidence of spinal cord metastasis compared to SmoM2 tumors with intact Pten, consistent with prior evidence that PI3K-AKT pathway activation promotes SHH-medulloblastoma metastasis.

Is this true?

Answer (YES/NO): NO